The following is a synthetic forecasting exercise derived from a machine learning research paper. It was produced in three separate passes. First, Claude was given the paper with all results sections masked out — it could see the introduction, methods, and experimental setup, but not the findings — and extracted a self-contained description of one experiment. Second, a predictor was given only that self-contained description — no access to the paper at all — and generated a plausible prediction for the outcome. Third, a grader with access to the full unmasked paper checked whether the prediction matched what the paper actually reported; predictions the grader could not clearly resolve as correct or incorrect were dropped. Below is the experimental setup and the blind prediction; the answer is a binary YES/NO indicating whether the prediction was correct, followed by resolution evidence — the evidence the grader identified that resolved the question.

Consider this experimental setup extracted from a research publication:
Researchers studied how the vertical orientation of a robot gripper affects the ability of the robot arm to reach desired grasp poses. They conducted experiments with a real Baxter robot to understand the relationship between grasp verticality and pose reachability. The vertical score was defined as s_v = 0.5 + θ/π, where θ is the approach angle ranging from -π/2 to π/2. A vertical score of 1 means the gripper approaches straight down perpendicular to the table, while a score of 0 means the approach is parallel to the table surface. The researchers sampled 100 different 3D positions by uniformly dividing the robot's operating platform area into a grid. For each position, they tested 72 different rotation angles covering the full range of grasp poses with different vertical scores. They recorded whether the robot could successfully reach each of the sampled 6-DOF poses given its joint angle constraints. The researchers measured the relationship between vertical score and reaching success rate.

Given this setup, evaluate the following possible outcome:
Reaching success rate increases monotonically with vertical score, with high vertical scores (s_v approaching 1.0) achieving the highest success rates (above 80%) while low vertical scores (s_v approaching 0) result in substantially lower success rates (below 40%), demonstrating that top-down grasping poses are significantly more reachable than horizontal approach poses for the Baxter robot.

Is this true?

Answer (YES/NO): YES